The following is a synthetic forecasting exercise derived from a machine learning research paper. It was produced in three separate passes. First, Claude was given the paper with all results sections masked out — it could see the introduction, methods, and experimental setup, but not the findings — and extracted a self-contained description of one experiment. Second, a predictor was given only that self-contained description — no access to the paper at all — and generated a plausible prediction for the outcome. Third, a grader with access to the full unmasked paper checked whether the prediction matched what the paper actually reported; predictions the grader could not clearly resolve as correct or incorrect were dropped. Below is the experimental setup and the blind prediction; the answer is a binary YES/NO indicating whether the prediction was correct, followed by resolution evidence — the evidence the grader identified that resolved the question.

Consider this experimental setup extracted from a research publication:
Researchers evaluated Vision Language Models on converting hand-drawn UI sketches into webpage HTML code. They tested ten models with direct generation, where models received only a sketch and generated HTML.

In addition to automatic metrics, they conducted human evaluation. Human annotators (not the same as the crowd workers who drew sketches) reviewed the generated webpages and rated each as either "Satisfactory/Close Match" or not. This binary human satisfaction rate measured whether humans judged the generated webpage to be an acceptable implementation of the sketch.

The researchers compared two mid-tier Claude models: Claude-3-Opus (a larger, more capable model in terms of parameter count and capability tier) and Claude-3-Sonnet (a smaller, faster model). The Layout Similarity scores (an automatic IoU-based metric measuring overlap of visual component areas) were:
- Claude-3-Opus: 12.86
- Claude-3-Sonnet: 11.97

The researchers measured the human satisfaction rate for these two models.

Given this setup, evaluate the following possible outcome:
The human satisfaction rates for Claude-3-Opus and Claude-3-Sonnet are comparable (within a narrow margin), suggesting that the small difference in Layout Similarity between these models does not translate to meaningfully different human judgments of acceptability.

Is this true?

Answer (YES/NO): NO